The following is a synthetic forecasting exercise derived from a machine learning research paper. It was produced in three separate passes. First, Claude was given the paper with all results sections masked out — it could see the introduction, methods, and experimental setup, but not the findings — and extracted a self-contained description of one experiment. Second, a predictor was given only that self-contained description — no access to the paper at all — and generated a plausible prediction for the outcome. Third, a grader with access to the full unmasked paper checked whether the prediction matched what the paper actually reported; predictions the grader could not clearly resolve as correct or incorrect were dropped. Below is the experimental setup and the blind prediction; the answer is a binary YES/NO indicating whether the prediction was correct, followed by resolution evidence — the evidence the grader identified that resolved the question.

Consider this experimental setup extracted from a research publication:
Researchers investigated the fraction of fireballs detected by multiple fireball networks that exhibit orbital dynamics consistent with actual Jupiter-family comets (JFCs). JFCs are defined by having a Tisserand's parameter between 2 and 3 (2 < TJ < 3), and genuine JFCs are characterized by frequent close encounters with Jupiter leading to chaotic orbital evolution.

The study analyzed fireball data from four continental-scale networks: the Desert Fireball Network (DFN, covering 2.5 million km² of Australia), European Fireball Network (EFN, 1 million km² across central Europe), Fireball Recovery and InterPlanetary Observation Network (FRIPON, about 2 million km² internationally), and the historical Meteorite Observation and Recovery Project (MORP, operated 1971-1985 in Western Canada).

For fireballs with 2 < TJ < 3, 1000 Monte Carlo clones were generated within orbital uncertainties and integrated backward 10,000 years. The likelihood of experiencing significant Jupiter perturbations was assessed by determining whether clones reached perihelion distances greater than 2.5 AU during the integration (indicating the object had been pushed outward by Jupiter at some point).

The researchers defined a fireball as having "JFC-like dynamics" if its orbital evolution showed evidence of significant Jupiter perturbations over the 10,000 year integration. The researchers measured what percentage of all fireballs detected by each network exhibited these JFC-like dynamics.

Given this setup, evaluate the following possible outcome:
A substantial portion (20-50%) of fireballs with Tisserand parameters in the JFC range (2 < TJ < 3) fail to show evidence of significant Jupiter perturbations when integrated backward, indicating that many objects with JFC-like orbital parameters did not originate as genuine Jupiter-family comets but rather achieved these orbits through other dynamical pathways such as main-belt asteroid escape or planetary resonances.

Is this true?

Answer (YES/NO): NO